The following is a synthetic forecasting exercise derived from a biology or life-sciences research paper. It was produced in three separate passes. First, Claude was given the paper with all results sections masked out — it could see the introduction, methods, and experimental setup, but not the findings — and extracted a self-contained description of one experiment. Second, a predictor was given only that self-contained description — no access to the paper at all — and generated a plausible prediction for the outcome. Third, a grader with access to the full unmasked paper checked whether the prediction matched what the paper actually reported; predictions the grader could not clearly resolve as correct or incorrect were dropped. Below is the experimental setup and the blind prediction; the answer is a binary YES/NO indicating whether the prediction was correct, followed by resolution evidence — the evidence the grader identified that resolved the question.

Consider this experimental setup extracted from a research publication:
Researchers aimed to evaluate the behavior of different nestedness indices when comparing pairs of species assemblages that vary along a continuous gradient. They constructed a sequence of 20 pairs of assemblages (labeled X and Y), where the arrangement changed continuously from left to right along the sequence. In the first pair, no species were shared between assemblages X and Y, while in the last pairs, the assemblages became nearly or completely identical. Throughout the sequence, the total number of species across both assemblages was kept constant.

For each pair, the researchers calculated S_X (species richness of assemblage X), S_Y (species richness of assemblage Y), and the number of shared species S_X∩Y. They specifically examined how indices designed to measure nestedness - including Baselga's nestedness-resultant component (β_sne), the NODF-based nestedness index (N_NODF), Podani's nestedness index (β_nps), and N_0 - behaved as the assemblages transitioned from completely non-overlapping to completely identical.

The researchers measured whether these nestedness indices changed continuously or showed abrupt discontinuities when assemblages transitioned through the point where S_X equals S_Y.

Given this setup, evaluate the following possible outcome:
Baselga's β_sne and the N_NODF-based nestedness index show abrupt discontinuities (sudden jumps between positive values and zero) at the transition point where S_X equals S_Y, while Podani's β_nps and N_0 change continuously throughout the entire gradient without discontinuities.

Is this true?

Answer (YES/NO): NO